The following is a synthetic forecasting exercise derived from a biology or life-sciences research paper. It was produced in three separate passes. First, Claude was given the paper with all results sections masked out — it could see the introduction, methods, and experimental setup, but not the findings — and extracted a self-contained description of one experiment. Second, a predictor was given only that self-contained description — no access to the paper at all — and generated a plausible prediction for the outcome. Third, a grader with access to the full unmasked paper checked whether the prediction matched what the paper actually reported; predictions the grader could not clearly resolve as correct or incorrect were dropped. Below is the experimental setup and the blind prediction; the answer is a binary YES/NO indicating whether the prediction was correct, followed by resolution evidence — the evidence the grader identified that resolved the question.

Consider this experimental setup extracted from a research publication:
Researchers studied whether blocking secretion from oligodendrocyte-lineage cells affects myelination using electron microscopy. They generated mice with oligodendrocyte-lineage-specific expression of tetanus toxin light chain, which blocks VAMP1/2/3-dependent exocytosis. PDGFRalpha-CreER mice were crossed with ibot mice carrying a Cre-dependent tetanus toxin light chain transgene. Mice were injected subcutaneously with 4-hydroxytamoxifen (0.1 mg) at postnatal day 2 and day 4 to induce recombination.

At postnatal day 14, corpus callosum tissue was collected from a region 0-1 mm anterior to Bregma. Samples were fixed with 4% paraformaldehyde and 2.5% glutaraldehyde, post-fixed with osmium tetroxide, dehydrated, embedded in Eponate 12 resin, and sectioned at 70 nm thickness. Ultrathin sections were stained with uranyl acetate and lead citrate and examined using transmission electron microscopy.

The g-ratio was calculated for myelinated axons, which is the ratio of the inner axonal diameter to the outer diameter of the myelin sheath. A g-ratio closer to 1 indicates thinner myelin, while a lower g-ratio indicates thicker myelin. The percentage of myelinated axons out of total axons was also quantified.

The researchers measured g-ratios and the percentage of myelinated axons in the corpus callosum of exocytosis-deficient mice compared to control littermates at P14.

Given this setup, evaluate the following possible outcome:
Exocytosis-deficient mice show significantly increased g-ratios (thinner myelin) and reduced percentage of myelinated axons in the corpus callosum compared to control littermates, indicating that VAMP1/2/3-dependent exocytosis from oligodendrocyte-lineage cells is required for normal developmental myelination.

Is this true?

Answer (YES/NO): YES